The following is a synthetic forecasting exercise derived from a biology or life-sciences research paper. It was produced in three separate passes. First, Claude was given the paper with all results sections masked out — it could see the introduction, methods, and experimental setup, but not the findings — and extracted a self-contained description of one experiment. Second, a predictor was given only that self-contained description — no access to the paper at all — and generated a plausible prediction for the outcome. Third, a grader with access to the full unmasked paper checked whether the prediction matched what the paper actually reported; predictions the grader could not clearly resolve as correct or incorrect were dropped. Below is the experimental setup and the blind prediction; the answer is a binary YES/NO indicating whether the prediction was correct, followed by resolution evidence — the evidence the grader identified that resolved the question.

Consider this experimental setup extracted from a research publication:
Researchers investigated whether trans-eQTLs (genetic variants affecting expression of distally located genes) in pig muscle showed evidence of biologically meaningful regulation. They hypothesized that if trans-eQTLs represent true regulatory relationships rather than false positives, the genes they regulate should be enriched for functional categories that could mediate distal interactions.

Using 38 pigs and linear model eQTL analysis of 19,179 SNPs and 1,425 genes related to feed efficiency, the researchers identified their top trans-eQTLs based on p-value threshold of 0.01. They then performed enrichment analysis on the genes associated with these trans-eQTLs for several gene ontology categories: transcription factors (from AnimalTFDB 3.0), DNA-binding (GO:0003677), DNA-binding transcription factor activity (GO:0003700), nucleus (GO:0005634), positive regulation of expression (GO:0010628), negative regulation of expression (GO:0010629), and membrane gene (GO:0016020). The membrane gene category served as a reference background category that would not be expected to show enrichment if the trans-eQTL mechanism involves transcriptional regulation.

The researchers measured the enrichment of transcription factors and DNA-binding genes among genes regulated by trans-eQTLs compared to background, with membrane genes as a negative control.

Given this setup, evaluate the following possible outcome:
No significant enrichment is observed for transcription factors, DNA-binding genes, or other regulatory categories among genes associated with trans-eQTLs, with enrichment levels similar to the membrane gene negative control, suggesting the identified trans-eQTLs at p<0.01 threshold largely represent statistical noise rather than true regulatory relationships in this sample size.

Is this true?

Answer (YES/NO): NO